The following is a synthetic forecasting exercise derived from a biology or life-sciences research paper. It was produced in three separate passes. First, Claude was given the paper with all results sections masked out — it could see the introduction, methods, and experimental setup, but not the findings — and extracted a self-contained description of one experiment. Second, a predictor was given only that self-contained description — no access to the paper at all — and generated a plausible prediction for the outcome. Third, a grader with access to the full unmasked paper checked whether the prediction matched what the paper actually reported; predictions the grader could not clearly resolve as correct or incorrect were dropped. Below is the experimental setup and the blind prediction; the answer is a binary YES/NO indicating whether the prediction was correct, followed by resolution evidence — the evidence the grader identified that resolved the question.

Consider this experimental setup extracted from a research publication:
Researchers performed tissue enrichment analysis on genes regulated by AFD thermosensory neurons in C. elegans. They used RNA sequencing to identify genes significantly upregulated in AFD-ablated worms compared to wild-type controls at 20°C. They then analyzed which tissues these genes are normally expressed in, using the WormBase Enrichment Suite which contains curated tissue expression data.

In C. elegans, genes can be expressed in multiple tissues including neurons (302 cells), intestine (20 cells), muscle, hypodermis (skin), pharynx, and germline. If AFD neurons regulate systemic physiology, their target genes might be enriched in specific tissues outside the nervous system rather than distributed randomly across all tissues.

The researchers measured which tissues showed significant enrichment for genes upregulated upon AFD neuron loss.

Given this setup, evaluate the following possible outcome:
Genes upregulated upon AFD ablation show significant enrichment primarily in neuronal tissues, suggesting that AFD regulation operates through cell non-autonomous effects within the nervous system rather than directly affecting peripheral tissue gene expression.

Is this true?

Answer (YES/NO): NO